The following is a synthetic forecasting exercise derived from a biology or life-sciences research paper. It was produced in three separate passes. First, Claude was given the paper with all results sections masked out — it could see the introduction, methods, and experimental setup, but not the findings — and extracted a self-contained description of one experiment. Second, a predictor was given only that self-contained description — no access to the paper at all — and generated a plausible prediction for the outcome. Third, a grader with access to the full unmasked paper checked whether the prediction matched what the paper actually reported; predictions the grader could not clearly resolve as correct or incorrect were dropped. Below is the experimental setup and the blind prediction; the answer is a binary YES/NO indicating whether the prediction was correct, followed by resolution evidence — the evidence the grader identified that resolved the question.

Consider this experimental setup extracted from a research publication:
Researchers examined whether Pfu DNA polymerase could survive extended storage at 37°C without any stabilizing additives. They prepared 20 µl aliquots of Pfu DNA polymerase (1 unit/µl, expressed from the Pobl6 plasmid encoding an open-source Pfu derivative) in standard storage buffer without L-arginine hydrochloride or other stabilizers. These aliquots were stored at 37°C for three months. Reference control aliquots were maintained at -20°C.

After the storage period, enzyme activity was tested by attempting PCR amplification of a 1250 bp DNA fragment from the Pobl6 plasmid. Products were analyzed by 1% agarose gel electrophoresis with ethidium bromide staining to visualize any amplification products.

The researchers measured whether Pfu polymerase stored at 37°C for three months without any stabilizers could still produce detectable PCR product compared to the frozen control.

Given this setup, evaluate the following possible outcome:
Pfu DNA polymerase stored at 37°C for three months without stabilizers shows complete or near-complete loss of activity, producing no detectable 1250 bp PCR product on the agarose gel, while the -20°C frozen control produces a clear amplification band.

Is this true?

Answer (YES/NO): YES